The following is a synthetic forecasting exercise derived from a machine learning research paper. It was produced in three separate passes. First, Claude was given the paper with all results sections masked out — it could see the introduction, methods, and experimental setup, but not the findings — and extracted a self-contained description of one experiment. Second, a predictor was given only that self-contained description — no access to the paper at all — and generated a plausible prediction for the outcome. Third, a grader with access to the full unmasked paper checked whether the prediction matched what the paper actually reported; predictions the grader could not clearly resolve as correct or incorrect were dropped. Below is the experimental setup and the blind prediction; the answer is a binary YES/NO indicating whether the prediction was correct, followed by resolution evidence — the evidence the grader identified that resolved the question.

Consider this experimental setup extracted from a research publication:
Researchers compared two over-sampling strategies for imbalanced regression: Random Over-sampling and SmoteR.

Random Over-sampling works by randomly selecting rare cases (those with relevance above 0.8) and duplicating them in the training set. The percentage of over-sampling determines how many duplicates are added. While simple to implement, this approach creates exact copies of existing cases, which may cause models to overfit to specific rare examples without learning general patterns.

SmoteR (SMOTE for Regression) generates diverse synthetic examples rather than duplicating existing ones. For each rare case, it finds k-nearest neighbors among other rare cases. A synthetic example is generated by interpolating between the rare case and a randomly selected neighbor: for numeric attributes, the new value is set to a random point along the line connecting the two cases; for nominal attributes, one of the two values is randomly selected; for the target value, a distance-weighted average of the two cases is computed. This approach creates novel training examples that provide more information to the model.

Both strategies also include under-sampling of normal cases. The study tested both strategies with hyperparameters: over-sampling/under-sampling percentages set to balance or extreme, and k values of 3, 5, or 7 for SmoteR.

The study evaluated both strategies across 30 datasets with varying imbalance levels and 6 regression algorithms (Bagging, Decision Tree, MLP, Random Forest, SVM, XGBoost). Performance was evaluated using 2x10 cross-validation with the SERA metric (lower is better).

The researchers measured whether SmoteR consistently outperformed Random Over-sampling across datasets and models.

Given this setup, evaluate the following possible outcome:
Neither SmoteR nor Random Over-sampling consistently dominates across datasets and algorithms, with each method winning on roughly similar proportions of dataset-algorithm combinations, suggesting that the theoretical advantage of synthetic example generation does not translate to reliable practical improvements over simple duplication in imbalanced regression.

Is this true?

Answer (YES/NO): NO